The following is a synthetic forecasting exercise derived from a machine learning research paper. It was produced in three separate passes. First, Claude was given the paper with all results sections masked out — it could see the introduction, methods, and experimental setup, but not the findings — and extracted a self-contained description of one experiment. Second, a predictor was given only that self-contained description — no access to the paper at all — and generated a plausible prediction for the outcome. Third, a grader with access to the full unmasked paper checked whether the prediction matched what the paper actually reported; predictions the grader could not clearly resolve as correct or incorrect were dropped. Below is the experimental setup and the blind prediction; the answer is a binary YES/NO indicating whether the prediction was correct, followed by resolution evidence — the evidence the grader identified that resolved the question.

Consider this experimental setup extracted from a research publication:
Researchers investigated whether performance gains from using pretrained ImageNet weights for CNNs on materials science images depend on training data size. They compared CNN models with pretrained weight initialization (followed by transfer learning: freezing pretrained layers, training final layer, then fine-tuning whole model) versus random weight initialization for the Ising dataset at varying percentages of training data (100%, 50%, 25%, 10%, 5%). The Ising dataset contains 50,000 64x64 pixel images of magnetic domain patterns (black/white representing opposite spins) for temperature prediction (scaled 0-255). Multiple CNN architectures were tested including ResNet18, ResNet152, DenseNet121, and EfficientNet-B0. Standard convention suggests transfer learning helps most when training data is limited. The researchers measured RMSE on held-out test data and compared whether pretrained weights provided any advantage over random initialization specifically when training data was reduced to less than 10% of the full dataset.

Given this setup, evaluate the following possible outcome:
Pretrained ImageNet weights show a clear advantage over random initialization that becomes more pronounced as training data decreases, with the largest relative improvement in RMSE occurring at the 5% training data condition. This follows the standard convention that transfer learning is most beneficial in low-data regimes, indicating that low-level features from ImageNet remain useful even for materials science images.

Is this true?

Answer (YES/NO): NO